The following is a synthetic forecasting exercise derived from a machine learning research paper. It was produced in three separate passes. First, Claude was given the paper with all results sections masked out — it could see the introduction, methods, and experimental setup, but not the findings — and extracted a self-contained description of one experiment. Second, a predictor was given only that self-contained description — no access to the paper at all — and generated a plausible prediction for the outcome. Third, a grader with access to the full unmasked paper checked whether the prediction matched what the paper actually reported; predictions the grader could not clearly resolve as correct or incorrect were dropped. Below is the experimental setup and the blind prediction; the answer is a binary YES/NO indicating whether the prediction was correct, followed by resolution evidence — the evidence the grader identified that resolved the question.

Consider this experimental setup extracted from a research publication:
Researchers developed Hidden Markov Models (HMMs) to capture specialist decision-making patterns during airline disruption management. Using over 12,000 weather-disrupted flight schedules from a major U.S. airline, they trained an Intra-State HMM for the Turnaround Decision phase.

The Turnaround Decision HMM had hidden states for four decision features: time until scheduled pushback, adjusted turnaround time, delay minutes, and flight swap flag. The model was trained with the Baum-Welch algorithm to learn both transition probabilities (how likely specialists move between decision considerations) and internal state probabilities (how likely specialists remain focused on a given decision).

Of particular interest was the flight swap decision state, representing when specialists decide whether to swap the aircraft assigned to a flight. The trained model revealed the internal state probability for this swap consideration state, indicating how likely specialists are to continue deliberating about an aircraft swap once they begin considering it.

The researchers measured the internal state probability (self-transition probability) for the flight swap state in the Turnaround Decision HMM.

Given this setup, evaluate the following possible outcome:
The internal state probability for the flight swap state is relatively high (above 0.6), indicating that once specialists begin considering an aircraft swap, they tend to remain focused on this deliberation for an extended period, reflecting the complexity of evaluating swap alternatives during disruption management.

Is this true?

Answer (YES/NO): YES